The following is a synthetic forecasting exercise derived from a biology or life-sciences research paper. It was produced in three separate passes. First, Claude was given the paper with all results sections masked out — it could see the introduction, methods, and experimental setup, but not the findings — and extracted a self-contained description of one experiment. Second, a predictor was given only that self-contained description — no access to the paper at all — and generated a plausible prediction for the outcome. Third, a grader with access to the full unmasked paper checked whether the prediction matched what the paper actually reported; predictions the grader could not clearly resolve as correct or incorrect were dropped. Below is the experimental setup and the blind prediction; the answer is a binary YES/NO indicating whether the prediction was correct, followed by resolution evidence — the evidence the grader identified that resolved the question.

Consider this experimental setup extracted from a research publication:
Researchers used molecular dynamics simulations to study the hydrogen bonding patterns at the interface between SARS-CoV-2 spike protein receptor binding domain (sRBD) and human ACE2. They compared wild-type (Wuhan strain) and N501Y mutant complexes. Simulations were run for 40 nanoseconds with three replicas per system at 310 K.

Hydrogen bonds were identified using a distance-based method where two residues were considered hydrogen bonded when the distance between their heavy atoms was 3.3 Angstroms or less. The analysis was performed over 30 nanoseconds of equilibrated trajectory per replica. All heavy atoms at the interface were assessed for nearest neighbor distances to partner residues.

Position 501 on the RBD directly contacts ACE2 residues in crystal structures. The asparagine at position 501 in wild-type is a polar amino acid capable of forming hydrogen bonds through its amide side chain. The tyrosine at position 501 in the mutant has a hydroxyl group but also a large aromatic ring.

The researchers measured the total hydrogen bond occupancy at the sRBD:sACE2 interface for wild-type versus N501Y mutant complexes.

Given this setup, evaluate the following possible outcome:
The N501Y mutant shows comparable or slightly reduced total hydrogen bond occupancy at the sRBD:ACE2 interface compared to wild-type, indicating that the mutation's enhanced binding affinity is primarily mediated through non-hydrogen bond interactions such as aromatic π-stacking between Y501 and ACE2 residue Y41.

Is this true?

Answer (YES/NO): NO